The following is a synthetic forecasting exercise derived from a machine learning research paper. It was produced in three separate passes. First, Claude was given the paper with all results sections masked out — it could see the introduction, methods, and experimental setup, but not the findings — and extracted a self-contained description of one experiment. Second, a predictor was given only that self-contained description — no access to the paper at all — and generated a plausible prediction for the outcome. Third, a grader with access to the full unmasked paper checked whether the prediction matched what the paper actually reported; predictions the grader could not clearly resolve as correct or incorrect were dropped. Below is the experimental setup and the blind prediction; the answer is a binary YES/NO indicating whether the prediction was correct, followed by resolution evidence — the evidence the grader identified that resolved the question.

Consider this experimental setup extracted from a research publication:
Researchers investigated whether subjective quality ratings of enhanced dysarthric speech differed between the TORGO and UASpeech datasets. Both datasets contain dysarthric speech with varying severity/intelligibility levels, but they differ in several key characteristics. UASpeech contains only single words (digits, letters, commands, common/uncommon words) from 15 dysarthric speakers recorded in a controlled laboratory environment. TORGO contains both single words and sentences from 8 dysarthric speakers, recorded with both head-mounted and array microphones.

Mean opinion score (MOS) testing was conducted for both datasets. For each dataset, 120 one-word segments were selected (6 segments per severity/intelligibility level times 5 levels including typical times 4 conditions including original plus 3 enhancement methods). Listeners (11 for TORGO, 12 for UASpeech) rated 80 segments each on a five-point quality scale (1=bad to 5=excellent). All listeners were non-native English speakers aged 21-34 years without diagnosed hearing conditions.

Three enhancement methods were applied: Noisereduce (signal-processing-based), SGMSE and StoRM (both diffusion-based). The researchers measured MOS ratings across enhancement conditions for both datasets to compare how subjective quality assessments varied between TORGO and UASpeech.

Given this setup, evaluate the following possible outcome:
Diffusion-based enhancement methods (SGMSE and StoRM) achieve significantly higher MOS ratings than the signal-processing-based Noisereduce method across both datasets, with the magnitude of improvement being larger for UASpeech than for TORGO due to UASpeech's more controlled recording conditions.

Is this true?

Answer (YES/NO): NO